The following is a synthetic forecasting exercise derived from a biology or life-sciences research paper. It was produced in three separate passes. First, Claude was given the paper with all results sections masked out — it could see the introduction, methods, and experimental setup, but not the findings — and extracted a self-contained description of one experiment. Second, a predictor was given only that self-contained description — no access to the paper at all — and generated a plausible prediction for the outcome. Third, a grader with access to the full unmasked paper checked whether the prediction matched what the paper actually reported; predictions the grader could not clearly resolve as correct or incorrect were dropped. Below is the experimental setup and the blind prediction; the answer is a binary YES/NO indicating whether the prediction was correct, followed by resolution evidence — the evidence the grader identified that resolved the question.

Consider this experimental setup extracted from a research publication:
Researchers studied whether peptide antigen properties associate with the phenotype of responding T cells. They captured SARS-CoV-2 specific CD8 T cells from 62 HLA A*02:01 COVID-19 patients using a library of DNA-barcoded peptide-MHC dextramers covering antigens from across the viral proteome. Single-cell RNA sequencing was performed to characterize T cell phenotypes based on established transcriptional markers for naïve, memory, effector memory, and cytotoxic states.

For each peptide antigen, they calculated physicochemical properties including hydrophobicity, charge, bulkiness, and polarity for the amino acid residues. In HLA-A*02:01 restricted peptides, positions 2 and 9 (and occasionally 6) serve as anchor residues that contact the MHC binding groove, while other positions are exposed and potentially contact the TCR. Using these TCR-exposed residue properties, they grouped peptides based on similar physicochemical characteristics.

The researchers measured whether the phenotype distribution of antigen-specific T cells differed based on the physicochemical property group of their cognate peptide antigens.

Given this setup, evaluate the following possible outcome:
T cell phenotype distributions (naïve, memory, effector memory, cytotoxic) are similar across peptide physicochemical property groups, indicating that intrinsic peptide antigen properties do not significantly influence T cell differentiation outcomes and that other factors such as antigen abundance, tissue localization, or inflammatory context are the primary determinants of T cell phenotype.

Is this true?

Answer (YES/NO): NO